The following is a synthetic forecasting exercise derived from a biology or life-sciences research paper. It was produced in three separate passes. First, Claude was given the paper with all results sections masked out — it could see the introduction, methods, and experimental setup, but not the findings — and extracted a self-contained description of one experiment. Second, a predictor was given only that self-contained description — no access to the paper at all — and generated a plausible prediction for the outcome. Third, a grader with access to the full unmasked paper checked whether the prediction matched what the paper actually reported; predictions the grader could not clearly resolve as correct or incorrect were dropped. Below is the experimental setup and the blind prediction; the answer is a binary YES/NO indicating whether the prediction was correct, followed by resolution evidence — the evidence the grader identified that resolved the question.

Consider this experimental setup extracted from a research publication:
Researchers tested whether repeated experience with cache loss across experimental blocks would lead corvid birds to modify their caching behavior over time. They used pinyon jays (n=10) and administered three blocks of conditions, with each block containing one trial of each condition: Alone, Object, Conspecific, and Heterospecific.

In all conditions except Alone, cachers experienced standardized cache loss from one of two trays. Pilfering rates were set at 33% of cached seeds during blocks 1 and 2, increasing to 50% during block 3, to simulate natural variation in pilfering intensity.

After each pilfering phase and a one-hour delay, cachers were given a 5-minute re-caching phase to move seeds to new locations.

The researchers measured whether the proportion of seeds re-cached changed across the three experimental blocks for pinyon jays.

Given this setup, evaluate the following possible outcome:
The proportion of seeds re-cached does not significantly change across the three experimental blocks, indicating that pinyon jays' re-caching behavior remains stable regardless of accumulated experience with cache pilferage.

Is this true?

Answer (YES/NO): YES